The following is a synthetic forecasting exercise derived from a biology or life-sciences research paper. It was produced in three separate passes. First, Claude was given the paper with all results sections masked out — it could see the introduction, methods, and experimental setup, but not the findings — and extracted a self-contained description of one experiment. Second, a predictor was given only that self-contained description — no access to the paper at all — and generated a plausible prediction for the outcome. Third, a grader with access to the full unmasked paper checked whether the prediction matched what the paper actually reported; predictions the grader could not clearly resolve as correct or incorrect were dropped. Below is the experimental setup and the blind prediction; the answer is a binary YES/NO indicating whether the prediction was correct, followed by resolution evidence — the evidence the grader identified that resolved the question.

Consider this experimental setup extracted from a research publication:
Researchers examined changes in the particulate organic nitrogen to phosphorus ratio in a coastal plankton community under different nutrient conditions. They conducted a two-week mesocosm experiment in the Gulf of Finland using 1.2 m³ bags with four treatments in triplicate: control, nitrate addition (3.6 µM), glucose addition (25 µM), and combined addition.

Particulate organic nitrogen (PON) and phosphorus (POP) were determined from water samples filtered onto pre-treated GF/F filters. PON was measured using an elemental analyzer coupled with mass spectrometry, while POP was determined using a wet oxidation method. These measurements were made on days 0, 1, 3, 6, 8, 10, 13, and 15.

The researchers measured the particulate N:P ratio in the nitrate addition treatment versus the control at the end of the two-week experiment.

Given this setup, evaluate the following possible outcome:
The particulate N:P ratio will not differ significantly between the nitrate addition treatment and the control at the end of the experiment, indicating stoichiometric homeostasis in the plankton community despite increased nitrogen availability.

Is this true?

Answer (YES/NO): YES